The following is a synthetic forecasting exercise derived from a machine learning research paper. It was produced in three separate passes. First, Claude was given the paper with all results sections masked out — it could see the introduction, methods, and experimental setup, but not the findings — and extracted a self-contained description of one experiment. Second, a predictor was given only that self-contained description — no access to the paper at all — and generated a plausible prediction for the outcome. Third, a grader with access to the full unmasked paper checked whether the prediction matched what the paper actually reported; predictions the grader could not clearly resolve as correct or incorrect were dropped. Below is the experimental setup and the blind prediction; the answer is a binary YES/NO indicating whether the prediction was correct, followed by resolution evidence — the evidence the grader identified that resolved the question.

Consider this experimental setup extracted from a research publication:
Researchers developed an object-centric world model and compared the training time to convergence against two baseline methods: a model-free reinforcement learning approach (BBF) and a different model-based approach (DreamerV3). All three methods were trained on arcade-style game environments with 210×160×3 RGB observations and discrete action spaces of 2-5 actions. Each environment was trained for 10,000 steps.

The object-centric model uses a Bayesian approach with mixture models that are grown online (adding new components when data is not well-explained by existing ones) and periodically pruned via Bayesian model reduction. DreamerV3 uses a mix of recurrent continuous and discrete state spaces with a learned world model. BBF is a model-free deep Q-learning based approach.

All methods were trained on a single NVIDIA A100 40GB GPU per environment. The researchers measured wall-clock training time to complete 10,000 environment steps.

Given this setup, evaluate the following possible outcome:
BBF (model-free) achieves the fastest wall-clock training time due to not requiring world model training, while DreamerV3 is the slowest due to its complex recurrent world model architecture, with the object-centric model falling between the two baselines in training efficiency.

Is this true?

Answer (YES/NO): NO